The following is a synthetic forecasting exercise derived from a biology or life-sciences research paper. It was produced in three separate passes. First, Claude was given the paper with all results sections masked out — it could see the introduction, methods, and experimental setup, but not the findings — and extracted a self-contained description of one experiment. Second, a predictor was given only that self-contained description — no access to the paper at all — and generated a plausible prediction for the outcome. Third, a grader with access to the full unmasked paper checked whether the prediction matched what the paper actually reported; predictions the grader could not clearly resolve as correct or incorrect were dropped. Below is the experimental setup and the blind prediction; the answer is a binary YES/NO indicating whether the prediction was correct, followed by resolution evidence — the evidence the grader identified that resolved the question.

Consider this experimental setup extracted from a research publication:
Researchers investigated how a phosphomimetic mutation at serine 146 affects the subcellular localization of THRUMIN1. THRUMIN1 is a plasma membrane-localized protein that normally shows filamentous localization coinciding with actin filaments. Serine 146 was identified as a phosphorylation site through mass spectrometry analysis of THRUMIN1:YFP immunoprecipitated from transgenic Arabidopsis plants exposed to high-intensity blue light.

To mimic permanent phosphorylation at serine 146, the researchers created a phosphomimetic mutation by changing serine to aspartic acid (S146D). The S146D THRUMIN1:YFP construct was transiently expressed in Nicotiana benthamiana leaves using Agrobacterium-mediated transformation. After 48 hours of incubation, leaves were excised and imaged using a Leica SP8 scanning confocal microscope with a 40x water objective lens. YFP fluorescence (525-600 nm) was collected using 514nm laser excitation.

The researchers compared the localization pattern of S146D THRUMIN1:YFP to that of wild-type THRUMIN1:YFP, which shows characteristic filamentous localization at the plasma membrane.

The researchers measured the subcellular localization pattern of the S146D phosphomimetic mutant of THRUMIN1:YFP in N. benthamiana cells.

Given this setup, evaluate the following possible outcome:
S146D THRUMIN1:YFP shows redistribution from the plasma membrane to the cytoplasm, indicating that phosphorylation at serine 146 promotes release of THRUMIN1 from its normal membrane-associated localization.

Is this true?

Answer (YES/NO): YES